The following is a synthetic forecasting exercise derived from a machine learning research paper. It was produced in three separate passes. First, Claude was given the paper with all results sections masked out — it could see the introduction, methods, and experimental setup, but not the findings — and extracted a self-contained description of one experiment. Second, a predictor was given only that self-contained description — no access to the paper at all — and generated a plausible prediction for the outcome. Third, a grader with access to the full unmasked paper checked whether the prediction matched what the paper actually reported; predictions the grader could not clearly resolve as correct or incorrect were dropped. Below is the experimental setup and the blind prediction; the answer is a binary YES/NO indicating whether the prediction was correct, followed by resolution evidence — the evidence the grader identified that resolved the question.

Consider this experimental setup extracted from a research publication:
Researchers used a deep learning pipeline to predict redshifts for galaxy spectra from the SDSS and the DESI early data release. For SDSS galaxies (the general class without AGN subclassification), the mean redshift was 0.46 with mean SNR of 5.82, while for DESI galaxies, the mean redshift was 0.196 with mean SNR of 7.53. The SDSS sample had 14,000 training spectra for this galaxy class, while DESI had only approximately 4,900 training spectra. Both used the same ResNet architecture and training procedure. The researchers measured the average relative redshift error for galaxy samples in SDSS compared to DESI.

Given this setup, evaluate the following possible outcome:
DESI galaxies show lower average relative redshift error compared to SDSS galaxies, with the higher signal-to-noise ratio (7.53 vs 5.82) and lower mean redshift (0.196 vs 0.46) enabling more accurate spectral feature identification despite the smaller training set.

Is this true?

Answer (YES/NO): NO